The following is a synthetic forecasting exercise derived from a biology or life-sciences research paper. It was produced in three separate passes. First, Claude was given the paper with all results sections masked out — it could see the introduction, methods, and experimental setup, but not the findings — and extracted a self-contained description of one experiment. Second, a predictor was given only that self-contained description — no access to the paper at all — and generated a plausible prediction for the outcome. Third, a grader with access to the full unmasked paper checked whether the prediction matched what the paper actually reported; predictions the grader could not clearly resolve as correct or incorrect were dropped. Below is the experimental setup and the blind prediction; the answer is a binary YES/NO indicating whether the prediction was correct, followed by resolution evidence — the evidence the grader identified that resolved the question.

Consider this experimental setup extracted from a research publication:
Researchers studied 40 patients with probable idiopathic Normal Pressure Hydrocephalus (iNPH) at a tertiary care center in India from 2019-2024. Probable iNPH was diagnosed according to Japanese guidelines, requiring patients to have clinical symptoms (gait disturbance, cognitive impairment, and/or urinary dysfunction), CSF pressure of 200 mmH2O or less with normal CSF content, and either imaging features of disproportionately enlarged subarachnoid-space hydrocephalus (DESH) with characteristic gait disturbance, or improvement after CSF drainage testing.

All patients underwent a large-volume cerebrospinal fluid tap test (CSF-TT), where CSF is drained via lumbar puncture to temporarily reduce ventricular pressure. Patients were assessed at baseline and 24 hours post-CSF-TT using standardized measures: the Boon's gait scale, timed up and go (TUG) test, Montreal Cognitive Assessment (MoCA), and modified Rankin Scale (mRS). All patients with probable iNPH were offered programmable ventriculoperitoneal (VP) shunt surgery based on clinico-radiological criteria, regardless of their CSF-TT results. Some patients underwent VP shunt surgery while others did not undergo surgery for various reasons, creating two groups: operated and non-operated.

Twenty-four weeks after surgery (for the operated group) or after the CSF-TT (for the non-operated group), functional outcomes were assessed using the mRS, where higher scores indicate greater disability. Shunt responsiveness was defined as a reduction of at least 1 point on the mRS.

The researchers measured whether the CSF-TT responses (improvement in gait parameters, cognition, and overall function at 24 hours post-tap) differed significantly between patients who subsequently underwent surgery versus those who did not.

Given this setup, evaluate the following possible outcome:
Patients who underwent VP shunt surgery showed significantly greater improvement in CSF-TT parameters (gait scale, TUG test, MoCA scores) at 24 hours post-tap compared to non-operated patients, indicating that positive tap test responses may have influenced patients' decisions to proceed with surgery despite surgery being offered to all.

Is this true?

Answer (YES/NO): NO